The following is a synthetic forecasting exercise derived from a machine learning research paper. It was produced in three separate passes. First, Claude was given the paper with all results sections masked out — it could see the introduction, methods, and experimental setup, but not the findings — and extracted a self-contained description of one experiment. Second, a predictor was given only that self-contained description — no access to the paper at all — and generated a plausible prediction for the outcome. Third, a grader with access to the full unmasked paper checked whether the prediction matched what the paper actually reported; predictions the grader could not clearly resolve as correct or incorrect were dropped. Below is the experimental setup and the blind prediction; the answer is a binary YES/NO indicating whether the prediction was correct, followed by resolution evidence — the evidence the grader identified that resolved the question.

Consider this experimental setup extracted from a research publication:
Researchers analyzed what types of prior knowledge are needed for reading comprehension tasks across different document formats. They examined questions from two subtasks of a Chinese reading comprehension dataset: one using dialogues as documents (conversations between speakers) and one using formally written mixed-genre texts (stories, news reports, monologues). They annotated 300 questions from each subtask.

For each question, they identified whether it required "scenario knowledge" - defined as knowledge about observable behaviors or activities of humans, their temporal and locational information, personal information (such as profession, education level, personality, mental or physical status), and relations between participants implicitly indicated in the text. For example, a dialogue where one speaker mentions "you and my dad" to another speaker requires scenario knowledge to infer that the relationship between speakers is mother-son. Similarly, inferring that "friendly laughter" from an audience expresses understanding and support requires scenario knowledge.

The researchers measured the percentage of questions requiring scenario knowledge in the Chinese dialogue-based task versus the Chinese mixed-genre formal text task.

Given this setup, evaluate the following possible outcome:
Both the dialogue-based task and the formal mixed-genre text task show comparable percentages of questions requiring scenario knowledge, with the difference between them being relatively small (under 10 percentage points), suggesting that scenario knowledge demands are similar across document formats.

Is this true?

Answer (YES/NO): NO